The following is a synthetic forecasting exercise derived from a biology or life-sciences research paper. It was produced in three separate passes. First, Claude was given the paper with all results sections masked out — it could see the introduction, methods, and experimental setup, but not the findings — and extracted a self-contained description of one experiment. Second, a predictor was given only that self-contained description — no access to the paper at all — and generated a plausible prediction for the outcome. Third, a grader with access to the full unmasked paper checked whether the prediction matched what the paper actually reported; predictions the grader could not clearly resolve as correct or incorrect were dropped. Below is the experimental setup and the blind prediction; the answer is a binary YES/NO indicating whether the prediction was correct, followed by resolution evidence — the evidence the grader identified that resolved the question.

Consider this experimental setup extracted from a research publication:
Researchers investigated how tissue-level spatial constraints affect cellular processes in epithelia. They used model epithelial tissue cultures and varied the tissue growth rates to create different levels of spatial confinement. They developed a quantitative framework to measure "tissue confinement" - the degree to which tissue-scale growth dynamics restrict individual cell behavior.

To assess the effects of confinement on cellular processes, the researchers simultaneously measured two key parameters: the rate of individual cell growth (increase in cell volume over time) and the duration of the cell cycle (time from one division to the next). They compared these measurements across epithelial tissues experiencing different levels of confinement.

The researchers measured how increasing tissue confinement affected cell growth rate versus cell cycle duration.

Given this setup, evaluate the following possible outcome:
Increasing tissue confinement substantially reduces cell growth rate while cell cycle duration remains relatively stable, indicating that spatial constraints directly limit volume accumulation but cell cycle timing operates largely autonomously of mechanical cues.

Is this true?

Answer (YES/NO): YES